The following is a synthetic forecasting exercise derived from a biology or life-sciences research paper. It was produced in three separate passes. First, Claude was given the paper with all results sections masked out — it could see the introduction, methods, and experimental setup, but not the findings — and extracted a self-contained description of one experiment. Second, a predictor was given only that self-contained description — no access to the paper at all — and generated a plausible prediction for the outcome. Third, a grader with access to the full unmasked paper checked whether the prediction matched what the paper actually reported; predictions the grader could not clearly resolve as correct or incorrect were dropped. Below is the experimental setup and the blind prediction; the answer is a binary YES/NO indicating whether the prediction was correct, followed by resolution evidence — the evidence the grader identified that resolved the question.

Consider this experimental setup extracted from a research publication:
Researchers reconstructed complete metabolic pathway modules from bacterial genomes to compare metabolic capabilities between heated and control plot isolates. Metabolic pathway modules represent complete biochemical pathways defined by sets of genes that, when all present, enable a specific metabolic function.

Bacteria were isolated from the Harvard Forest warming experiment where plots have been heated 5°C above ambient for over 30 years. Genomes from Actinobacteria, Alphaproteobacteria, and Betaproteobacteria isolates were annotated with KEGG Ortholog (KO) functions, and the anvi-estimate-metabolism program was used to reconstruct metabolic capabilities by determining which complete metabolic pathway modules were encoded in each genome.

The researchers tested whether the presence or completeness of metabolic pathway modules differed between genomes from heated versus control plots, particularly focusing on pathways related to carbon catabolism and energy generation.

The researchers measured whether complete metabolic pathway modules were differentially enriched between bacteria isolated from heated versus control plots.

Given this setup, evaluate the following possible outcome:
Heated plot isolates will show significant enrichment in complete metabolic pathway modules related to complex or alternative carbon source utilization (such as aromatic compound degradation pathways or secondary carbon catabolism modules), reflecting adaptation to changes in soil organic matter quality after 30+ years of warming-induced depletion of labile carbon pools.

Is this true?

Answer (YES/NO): NO